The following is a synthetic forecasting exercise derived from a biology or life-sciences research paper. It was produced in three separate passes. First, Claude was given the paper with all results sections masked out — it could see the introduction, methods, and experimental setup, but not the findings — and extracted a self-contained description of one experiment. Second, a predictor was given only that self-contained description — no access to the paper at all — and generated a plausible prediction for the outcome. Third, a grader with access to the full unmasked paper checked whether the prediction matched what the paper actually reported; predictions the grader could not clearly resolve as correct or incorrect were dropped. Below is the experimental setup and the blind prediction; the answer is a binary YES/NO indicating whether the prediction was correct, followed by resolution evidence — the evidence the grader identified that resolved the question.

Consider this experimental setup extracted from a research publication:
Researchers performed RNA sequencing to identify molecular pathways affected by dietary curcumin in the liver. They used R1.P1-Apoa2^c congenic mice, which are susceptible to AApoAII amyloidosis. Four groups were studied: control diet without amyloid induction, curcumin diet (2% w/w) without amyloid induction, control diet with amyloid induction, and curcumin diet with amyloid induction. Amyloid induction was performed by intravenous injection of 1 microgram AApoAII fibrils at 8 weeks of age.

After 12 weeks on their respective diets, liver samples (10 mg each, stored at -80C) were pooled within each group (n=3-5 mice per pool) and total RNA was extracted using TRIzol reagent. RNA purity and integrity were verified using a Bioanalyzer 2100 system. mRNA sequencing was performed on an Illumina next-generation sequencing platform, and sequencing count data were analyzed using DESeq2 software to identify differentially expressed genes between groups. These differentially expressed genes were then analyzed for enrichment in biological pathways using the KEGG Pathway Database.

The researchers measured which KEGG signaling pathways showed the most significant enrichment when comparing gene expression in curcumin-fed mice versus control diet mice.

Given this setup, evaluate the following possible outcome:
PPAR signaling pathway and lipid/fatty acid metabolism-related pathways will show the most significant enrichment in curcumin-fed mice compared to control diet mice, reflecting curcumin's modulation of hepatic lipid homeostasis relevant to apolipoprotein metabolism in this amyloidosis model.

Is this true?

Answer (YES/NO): YES